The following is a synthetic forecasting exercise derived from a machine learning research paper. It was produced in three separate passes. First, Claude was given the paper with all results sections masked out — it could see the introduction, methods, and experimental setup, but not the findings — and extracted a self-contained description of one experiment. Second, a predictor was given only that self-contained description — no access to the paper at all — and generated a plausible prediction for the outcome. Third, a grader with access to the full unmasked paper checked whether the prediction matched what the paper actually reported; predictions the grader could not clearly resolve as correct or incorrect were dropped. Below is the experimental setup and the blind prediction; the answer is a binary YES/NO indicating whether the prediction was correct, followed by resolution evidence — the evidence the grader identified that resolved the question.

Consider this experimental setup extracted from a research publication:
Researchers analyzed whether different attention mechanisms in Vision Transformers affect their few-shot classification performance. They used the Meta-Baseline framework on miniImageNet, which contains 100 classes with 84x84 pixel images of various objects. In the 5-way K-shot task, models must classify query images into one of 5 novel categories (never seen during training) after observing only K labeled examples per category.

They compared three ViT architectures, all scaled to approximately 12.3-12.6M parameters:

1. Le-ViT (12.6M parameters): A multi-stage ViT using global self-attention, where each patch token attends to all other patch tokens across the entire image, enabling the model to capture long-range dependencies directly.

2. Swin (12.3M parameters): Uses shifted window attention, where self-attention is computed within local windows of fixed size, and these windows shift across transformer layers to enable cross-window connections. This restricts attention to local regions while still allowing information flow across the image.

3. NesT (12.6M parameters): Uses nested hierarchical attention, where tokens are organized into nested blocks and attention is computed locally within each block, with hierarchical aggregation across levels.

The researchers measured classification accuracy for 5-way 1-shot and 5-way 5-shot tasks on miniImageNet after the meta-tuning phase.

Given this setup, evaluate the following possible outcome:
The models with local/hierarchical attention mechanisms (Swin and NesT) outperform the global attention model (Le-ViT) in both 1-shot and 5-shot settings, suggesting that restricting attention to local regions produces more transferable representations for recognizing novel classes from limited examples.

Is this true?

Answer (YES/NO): YES